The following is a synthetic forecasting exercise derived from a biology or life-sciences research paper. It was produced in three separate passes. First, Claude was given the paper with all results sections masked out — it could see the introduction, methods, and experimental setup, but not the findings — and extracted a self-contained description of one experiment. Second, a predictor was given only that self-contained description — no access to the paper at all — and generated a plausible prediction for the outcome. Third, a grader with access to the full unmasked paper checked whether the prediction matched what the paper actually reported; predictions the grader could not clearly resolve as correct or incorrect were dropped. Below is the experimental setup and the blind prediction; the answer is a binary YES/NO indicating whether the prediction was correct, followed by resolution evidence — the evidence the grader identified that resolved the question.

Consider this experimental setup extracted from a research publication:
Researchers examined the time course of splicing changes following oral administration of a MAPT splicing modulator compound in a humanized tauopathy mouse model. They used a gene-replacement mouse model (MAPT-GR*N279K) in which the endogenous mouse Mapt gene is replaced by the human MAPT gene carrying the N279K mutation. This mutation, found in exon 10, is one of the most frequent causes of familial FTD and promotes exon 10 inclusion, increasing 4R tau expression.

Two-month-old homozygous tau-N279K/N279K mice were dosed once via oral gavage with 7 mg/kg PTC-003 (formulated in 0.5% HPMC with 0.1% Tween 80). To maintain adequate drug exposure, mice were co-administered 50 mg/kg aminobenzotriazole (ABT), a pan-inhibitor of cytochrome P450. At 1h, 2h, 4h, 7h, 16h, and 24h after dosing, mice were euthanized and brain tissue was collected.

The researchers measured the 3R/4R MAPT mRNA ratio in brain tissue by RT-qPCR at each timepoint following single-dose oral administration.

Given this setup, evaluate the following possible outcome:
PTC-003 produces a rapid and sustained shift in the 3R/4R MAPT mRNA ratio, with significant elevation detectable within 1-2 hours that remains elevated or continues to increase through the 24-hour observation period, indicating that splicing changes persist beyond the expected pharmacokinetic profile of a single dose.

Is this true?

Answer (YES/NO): NO